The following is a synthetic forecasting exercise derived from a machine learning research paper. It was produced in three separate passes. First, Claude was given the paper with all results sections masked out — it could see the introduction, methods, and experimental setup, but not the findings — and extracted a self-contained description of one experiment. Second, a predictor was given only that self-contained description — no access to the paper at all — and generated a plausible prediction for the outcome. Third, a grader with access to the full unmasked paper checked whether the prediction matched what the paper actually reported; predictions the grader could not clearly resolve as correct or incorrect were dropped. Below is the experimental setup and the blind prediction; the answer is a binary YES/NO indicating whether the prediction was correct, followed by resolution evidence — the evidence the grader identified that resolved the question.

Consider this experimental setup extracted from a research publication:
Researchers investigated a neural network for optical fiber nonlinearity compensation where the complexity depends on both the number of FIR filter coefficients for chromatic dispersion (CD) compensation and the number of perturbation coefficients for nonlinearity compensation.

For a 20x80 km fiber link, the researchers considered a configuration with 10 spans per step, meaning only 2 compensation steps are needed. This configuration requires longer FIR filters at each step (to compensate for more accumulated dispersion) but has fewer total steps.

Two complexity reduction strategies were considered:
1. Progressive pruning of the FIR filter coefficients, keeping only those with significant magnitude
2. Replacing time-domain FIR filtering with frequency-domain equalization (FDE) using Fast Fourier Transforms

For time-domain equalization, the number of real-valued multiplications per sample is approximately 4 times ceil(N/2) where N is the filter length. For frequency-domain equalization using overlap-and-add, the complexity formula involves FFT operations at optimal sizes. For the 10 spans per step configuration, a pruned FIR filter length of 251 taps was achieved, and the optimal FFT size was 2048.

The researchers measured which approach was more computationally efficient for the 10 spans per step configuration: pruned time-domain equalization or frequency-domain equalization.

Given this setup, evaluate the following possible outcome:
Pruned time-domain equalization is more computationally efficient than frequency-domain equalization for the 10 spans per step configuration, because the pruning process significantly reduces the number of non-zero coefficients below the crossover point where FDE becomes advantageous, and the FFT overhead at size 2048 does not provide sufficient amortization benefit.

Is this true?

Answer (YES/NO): NO